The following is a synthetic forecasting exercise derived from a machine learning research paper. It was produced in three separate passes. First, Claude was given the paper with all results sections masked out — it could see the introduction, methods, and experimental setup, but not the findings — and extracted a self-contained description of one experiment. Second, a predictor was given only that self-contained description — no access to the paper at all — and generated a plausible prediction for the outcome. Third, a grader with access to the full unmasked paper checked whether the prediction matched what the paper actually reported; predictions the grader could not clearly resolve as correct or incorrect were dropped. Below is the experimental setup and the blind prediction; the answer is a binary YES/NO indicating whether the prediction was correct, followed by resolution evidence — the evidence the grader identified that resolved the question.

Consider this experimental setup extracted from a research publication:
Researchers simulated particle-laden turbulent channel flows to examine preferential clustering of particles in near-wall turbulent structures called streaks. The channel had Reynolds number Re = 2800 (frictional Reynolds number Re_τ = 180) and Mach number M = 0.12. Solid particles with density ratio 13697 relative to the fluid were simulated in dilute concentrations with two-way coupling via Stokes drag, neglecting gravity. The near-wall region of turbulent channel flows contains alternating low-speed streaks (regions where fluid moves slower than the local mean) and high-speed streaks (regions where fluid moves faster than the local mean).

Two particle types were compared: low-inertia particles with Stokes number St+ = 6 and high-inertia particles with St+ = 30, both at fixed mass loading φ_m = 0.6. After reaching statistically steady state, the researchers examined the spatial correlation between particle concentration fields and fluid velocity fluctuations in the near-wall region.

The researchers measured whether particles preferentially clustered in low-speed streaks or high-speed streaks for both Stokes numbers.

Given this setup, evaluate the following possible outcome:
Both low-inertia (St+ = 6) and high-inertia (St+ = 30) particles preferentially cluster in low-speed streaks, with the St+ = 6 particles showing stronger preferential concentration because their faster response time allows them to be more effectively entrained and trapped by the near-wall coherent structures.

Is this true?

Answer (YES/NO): YES